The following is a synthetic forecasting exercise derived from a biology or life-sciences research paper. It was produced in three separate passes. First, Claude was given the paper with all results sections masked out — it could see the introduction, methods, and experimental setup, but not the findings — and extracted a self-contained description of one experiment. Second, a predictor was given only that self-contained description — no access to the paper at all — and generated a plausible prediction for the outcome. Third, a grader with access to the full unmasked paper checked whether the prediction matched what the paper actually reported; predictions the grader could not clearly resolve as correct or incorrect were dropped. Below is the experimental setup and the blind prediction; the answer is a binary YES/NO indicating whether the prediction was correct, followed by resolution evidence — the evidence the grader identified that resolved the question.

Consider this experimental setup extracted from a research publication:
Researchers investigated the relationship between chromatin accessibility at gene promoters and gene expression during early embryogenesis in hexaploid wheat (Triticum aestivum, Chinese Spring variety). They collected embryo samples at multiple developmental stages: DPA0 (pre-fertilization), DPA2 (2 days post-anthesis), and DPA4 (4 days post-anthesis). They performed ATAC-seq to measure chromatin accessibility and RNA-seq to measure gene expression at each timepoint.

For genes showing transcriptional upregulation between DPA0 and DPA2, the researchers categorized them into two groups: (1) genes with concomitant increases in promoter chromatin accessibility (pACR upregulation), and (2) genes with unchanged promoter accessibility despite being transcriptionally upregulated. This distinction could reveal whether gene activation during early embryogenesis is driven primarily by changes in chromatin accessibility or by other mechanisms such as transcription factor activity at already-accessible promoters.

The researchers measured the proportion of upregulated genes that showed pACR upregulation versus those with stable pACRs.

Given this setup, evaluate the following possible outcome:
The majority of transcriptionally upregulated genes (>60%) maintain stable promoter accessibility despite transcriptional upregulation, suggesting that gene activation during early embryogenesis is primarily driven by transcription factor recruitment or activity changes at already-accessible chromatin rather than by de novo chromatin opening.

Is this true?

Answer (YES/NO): YES